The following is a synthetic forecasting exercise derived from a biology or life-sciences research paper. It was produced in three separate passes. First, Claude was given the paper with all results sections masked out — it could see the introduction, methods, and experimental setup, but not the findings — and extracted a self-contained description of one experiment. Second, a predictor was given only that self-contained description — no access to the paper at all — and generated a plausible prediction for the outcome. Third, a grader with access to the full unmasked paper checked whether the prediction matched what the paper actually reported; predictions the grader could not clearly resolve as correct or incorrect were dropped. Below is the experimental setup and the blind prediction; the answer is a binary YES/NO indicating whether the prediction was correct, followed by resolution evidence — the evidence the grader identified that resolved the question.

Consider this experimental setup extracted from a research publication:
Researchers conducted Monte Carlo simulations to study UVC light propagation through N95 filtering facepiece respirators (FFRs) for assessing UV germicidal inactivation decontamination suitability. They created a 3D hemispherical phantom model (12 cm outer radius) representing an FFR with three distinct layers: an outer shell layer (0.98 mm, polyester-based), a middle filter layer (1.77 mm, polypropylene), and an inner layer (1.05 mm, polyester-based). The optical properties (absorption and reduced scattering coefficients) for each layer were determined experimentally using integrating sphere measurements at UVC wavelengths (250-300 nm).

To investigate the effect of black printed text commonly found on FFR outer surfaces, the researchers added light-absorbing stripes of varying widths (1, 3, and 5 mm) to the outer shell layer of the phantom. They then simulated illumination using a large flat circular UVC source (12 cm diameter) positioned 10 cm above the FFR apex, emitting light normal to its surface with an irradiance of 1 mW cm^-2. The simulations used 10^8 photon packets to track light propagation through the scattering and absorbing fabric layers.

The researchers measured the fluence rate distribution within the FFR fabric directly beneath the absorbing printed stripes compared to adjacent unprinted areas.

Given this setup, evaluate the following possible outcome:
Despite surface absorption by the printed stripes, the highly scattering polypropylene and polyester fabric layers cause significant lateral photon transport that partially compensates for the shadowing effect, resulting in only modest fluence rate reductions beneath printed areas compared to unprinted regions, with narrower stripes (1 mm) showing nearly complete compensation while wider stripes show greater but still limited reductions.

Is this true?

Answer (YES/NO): NO